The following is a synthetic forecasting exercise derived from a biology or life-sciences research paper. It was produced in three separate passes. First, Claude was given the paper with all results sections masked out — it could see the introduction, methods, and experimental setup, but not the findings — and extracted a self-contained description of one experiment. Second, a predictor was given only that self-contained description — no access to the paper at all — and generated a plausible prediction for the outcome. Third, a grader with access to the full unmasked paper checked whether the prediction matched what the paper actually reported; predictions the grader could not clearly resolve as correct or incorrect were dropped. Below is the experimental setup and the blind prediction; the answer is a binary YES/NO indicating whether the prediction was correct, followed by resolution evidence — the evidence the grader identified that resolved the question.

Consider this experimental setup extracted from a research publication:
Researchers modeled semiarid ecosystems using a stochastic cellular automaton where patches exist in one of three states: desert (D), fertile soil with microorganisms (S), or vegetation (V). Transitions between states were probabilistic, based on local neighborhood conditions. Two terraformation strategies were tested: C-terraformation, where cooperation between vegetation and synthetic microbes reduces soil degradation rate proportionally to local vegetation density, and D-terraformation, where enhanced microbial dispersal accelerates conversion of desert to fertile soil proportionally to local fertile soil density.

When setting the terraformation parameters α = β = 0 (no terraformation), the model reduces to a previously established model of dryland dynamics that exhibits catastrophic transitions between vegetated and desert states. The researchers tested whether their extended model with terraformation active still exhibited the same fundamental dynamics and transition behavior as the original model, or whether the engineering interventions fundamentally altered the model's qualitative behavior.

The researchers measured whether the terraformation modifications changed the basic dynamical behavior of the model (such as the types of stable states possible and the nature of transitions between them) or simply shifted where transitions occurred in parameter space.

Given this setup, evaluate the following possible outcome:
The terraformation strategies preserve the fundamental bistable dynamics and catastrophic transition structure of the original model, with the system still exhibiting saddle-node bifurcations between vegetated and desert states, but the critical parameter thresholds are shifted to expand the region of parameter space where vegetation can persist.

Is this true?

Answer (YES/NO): YES